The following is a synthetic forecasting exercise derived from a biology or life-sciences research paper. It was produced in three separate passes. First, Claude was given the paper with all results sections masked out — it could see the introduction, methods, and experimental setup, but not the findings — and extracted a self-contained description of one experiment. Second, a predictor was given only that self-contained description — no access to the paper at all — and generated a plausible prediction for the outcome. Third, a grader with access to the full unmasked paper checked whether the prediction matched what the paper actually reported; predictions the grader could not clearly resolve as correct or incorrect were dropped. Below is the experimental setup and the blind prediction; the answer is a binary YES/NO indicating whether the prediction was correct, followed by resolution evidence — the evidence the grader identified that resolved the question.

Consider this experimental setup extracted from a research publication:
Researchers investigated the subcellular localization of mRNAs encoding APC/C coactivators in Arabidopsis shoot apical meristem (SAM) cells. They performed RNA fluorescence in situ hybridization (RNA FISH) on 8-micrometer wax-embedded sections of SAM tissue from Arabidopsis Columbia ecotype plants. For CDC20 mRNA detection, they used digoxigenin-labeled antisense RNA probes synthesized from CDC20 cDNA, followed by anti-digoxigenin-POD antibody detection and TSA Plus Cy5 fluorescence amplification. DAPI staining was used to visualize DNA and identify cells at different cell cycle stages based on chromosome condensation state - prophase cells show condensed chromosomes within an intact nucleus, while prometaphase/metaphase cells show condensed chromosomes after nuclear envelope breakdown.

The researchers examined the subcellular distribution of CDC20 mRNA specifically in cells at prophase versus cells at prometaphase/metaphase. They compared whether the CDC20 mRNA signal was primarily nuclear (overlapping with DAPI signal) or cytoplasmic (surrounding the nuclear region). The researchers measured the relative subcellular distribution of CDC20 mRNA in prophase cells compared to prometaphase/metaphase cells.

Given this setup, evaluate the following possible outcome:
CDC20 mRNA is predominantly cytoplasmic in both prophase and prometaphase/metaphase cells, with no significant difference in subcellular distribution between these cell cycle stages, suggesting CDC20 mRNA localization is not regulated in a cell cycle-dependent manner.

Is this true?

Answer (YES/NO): NO